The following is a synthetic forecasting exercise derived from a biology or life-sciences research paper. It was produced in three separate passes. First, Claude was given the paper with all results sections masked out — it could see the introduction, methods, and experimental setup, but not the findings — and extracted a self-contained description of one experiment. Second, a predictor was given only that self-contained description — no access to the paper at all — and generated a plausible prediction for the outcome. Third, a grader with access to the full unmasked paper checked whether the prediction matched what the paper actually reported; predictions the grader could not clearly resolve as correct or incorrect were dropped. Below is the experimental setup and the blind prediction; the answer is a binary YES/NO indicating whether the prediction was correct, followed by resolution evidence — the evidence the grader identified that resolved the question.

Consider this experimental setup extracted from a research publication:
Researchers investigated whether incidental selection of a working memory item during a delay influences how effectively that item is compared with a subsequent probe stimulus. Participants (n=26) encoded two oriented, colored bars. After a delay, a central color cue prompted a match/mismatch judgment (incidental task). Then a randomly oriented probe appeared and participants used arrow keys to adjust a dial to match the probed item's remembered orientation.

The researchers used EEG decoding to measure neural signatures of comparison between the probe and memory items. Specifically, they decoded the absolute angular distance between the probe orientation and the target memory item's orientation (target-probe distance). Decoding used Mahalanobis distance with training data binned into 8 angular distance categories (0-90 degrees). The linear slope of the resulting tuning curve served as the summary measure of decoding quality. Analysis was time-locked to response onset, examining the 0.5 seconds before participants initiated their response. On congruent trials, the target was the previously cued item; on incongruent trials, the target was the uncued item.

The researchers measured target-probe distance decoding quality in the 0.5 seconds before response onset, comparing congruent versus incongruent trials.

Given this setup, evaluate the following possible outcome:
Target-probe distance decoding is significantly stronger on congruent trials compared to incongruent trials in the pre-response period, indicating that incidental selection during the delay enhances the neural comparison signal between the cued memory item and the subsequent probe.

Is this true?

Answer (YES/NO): YES